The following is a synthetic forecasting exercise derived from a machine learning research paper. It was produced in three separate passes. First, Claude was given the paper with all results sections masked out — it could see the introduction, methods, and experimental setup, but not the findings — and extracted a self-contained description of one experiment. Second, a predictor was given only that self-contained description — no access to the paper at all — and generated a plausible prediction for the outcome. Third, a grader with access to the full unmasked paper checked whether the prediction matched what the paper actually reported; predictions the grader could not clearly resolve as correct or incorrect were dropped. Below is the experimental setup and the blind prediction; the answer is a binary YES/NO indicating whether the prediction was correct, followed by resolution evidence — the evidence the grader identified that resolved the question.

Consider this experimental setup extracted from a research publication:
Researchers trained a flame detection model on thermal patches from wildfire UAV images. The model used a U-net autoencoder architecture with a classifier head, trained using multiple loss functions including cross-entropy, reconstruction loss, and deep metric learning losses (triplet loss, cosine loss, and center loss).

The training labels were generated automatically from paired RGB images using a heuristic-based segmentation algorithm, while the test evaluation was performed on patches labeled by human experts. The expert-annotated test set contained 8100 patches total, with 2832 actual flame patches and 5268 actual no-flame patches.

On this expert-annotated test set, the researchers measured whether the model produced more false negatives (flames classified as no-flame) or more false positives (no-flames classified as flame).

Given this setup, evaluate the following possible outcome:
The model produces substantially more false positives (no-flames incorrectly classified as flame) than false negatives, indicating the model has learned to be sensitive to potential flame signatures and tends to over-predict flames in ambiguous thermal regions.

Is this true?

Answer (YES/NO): NO